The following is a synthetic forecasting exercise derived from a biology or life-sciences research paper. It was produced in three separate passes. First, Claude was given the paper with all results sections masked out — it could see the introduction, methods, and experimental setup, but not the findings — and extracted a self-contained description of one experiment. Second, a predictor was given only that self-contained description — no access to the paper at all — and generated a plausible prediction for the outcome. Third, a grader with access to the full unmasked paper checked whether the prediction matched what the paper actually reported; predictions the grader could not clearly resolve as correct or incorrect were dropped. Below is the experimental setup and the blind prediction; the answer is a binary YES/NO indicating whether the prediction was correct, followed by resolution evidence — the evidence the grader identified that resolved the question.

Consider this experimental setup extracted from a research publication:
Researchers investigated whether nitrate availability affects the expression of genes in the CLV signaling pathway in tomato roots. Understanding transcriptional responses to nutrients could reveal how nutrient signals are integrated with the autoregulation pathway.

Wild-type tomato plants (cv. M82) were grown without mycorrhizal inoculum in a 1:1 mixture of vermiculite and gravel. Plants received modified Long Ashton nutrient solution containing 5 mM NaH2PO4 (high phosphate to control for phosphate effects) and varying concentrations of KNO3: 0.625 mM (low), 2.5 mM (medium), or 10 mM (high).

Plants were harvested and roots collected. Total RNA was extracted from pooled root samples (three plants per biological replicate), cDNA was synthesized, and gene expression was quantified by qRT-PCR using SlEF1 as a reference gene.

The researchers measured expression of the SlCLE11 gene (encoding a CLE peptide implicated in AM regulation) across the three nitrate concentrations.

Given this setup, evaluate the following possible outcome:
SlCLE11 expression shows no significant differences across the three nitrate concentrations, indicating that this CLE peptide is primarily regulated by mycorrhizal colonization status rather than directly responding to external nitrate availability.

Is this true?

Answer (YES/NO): NO